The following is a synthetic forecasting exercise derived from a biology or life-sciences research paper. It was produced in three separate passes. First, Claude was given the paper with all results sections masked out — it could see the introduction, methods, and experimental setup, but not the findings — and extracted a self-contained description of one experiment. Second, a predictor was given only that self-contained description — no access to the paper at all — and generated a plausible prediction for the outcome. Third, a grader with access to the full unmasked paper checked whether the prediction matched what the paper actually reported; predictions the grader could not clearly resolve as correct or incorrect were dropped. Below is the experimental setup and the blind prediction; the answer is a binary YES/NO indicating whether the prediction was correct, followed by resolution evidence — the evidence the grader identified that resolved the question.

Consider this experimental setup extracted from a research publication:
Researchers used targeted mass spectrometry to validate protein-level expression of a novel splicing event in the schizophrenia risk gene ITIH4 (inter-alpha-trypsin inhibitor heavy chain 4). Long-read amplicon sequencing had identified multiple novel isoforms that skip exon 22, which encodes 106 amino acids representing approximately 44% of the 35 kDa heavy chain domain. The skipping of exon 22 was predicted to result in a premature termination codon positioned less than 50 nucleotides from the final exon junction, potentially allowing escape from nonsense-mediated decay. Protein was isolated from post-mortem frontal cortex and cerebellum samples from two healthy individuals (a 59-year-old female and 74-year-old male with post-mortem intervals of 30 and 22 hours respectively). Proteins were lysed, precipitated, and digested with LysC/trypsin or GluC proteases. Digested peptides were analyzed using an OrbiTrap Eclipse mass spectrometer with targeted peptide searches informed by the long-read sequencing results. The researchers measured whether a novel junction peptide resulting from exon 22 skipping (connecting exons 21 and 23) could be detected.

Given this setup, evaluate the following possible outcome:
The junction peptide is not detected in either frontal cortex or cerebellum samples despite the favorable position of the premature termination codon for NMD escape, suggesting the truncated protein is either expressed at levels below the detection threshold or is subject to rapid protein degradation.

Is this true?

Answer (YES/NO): NO